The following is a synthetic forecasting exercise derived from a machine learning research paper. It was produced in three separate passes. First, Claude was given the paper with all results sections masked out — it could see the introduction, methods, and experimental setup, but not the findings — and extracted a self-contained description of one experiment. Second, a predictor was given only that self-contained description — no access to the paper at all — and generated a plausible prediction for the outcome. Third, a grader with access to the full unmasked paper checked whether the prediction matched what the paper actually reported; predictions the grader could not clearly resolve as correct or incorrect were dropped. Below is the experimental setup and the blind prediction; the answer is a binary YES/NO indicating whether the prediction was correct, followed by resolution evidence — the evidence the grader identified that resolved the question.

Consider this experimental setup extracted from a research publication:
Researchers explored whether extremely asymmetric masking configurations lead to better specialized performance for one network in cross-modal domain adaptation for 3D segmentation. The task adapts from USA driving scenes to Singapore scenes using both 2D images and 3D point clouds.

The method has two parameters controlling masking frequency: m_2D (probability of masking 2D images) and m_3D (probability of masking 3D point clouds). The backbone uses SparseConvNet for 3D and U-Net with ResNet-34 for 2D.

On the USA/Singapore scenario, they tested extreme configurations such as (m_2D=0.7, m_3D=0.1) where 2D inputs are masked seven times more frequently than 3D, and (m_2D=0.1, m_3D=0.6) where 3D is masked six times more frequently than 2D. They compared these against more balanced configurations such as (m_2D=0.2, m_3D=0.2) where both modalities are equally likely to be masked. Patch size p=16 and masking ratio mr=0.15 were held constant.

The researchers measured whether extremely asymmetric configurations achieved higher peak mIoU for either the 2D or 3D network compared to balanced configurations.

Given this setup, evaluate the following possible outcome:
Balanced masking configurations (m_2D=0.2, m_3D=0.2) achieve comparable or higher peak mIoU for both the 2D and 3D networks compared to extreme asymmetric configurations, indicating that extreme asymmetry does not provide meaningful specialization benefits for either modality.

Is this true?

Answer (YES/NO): YES